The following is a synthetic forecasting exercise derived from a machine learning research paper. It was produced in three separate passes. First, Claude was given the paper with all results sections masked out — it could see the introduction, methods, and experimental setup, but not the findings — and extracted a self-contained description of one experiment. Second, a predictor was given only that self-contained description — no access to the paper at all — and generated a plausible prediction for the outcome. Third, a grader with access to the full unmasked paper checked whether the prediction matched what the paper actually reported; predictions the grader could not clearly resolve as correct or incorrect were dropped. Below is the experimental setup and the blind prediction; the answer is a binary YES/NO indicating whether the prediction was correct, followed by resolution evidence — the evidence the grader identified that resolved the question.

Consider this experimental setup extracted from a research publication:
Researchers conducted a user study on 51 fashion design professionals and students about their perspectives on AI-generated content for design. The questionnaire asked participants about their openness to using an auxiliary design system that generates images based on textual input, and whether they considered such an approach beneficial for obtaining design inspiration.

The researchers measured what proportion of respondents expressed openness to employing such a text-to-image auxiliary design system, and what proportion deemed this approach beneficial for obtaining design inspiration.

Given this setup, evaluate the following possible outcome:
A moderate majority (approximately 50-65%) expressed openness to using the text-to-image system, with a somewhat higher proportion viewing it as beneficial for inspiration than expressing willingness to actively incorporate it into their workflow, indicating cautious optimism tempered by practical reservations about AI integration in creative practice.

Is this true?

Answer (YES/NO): NO